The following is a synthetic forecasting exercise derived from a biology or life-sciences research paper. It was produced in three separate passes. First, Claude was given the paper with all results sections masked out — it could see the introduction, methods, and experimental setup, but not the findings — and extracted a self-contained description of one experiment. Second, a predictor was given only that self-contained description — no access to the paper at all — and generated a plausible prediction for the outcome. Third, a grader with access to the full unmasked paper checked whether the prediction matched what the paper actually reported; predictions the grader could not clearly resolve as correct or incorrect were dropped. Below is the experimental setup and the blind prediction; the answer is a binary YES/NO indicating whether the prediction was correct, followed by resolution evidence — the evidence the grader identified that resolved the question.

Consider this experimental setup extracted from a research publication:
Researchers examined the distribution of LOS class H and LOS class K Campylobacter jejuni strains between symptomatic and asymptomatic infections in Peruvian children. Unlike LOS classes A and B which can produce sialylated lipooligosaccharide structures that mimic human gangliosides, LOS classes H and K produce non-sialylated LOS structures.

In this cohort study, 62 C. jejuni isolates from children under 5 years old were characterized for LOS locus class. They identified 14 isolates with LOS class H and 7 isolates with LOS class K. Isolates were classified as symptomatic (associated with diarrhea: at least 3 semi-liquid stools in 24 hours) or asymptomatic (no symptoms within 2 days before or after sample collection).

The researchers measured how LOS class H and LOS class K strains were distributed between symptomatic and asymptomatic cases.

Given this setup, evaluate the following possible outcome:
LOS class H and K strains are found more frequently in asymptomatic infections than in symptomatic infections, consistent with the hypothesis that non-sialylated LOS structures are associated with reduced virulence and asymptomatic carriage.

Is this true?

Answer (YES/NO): NO